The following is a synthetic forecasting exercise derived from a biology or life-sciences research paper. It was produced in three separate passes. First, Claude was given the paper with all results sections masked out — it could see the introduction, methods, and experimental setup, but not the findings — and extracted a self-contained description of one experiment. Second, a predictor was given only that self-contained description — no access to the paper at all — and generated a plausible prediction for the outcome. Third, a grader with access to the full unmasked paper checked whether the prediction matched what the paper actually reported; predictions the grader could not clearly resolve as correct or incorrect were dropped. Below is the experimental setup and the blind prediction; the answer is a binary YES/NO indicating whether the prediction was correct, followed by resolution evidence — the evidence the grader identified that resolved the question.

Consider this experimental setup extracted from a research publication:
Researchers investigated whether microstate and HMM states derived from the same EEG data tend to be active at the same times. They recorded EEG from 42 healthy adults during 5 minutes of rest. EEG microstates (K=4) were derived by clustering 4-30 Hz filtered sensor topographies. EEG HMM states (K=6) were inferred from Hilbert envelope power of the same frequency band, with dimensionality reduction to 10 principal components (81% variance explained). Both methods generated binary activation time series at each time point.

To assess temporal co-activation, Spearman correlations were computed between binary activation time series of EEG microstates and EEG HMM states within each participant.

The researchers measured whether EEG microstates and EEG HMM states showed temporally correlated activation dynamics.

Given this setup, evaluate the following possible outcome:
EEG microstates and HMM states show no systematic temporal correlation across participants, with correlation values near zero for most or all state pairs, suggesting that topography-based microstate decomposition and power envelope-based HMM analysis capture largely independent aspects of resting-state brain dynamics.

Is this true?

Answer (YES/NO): NO